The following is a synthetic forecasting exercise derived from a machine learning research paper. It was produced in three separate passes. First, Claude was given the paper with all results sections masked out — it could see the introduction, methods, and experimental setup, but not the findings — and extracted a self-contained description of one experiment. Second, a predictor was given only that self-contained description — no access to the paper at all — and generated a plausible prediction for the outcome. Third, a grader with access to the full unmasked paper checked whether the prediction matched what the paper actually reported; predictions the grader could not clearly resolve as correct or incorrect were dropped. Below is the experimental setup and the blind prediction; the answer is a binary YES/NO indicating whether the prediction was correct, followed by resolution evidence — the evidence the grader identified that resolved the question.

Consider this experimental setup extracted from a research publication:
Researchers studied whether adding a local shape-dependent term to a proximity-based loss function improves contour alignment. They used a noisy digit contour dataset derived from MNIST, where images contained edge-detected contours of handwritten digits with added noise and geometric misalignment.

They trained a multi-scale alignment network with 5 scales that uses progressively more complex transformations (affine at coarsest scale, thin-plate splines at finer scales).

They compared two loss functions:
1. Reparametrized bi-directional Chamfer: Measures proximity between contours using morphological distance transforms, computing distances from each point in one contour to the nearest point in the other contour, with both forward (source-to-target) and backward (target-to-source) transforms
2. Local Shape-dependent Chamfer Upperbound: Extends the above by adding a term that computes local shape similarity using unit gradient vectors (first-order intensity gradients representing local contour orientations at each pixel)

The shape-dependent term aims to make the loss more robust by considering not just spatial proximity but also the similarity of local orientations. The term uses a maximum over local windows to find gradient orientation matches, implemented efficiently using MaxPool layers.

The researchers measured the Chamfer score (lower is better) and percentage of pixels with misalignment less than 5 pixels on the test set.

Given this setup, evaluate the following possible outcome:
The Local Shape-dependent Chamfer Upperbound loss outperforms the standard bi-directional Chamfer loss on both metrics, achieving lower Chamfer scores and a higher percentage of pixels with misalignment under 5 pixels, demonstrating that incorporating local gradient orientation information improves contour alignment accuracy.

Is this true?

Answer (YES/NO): YES